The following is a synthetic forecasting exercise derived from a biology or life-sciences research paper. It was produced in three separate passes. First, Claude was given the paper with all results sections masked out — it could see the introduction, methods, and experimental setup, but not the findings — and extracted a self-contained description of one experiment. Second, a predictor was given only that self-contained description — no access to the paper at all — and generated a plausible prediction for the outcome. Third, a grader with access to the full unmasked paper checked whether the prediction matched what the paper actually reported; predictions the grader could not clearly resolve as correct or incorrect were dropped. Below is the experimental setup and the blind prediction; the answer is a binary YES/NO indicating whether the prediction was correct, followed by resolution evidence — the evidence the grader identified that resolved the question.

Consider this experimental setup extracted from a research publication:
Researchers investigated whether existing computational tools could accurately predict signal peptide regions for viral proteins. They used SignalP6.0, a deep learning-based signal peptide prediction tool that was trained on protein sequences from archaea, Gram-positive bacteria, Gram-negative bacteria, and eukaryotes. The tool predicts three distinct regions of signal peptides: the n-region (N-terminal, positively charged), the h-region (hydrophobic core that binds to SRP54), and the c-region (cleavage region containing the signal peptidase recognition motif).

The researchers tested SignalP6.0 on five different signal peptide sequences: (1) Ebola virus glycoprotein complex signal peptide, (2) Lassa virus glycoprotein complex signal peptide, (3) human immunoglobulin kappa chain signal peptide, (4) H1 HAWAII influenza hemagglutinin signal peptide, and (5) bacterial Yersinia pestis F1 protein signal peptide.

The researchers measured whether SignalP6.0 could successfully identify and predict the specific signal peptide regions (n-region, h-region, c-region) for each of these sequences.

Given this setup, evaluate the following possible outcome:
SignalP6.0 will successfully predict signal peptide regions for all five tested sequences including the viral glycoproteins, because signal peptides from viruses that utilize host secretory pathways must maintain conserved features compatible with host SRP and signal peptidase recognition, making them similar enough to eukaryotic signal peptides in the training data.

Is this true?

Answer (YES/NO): NO